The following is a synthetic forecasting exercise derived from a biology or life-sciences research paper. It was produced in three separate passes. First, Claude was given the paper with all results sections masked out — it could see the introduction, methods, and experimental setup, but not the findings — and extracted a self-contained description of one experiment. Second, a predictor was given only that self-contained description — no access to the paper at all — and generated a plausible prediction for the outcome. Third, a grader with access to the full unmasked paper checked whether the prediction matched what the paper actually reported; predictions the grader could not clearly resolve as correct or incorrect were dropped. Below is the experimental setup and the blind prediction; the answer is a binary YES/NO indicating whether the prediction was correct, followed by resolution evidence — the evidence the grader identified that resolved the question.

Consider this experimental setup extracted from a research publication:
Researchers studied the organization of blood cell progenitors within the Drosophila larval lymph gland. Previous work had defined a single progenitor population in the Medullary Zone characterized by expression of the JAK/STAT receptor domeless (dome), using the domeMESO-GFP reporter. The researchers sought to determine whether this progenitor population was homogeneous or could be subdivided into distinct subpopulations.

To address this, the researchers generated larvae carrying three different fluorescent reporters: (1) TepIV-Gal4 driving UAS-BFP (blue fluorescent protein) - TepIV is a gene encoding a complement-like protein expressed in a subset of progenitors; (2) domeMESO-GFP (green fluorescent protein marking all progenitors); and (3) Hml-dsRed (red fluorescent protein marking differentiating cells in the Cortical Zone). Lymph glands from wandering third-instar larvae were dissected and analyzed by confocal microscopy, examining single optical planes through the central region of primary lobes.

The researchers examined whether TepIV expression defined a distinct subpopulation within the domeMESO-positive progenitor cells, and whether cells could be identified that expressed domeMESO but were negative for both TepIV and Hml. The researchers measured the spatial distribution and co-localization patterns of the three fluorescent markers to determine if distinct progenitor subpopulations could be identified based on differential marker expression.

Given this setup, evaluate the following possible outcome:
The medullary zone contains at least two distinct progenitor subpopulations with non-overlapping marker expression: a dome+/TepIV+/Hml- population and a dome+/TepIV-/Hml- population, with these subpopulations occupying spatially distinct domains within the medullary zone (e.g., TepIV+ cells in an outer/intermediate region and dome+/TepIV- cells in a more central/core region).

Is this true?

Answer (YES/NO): NO